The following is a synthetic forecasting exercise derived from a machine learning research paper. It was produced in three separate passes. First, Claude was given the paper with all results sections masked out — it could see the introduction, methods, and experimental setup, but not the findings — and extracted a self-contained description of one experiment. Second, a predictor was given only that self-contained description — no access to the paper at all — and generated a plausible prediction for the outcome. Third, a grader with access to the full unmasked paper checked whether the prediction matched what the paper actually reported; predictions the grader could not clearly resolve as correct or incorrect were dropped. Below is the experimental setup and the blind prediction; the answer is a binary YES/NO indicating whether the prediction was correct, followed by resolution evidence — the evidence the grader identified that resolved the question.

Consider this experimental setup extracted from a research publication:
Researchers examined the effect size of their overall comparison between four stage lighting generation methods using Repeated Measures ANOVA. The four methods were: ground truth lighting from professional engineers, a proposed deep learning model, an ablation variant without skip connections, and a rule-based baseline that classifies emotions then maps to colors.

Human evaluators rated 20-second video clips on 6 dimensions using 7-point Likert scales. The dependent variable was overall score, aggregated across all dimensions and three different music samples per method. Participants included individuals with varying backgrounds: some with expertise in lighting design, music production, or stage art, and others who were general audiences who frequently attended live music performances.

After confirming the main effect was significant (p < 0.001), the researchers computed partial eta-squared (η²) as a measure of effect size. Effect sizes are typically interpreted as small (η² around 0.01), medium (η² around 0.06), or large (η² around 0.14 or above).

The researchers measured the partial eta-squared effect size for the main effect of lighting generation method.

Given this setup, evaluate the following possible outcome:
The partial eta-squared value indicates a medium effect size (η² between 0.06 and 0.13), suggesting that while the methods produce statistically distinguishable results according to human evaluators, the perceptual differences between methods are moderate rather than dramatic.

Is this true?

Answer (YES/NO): NO